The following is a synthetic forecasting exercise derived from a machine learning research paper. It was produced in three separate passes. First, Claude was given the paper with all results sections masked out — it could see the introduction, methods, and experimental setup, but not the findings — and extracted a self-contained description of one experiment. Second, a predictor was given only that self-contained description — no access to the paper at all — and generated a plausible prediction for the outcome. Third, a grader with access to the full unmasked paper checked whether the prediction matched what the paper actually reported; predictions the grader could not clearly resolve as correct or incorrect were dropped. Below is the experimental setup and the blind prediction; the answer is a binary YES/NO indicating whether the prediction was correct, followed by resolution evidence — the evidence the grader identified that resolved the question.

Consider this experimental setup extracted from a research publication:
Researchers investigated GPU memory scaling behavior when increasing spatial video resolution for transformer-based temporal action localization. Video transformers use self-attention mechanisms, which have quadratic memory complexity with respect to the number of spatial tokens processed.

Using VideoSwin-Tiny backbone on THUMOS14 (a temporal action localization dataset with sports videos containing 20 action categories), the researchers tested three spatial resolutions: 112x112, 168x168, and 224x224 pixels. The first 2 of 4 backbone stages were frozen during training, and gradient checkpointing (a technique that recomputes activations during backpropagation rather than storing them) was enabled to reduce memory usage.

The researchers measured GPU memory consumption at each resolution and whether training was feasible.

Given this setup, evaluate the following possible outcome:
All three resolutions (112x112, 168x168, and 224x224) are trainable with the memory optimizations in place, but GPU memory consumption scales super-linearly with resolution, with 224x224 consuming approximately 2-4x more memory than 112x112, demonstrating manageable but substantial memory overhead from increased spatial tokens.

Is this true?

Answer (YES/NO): NO